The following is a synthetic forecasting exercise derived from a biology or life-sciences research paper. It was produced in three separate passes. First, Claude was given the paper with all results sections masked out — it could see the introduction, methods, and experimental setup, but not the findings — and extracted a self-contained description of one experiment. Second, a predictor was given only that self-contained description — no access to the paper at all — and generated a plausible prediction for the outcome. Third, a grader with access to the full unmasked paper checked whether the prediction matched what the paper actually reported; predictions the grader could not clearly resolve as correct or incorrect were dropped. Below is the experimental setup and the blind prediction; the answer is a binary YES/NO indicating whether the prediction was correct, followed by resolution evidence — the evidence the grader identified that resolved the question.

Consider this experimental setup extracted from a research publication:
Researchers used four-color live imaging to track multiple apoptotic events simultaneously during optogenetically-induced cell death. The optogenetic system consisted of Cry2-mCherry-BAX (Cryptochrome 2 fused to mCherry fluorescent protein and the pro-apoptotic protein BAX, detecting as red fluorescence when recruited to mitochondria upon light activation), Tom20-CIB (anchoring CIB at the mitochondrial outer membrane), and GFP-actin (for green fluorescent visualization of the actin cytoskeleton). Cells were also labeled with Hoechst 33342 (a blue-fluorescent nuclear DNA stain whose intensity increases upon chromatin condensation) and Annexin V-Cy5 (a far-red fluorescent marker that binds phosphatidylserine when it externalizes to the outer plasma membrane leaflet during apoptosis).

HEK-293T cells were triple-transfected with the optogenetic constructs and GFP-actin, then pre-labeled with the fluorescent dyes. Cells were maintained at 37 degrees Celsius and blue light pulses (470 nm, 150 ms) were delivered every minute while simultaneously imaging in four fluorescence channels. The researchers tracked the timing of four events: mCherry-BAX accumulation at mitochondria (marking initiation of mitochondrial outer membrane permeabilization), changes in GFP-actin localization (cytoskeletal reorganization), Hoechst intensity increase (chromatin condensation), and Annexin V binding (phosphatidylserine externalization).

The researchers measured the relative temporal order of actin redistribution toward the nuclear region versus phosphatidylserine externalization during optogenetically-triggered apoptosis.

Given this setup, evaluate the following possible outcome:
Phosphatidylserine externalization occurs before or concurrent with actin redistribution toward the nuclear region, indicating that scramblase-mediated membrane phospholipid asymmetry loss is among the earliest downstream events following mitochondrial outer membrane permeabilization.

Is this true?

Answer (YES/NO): NO